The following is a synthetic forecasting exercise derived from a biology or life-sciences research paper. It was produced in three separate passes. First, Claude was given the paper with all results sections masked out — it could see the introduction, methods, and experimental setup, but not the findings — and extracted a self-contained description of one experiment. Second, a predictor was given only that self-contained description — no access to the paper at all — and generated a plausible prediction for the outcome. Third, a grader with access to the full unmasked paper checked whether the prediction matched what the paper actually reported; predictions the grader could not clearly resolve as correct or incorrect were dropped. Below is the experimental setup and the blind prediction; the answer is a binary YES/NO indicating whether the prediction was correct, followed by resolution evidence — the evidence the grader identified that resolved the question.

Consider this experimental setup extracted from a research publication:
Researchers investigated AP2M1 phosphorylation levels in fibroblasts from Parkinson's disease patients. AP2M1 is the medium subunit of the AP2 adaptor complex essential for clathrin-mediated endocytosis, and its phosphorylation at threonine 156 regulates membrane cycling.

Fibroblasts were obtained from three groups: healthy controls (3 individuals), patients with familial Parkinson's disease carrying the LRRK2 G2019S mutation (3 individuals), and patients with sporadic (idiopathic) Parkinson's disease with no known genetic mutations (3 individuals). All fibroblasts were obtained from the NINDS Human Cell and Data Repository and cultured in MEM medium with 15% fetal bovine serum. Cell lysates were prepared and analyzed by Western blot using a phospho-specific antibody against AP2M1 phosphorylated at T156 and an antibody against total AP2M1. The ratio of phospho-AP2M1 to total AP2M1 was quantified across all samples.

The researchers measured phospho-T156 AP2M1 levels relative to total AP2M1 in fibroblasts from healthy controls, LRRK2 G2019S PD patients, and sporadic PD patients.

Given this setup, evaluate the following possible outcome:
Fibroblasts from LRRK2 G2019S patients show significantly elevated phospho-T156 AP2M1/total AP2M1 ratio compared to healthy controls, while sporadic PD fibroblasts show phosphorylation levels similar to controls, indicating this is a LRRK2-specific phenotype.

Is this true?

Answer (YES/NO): NO